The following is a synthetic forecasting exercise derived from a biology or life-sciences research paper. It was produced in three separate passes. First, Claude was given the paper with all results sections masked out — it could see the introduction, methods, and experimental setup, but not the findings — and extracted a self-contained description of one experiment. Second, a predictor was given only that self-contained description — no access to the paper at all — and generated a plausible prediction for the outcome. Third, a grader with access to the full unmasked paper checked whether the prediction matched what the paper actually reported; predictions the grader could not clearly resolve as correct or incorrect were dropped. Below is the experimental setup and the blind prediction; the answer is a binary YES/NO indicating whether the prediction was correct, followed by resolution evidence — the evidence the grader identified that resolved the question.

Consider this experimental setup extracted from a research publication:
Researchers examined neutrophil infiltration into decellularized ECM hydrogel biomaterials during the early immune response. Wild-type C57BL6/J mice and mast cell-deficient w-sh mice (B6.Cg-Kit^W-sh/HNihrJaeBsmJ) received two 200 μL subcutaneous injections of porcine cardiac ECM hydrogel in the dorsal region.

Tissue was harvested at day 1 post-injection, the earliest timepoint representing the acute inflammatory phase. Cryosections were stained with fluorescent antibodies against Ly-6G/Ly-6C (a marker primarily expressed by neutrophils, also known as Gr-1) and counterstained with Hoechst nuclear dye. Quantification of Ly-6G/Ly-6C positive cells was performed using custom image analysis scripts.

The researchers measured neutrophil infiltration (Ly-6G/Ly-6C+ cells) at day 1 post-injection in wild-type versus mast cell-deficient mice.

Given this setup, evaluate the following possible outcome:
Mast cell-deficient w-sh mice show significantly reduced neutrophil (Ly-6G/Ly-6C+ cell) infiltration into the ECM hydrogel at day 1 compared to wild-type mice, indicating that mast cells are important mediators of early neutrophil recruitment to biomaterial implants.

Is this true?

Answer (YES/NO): NO